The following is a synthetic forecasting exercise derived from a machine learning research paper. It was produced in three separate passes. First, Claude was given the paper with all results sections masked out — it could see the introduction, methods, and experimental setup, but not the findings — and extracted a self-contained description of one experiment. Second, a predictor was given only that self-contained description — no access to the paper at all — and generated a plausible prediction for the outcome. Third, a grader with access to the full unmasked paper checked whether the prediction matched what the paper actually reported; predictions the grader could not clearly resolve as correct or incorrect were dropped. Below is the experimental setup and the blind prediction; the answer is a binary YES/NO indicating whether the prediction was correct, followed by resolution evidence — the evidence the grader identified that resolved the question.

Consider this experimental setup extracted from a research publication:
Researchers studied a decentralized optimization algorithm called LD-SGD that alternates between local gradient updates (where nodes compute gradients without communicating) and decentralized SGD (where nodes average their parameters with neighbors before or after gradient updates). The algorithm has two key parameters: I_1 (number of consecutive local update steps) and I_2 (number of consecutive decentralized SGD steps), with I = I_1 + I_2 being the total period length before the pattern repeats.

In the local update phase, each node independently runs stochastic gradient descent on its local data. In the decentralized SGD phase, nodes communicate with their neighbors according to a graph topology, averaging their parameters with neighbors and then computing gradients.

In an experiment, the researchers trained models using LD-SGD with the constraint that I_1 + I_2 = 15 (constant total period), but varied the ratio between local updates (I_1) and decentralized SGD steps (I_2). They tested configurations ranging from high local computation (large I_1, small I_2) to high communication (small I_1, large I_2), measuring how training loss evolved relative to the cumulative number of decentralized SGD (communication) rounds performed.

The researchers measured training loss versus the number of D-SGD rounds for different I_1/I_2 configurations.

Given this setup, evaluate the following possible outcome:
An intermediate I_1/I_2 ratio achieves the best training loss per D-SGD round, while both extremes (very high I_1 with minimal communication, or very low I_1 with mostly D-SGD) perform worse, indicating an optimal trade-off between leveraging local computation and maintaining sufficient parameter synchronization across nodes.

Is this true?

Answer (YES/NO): NO